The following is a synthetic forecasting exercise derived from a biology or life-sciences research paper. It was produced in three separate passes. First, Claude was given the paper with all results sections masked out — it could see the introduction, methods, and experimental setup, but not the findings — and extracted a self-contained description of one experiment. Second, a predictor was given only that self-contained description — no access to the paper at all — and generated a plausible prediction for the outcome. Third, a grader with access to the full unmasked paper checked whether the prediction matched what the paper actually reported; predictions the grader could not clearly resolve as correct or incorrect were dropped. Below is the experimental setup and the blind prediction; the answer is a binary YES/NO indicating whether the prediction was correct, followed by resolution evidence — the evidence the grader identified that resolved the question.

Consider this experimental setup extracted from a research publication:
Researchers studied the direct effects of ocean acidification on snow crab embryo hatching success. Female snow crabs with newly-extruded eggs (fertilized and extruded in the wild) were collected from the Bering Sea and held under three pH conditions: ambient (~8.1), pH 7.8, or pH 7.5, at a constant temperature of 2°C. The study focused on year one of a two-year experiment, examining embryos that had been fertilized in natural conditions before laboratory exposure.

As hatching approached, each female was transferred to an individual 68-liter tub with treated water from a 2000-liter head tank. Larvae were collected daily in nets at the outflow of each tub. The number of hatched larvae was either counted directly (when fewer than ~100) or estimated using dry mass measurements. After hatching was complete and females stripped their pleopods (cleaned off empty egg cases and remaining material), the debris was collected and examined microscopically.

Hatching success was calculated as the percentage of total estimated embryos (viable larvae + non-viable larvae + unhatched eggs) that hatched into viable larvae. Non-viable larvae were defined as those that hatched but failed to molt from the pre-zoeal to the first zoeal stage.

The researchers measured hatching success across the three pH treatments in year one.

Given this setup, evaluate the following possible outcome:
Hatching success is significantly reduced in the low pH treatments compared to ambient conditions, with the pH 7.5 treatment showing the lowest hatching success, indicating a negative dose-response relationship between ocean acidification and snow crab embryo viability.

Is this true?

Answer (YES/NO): NO